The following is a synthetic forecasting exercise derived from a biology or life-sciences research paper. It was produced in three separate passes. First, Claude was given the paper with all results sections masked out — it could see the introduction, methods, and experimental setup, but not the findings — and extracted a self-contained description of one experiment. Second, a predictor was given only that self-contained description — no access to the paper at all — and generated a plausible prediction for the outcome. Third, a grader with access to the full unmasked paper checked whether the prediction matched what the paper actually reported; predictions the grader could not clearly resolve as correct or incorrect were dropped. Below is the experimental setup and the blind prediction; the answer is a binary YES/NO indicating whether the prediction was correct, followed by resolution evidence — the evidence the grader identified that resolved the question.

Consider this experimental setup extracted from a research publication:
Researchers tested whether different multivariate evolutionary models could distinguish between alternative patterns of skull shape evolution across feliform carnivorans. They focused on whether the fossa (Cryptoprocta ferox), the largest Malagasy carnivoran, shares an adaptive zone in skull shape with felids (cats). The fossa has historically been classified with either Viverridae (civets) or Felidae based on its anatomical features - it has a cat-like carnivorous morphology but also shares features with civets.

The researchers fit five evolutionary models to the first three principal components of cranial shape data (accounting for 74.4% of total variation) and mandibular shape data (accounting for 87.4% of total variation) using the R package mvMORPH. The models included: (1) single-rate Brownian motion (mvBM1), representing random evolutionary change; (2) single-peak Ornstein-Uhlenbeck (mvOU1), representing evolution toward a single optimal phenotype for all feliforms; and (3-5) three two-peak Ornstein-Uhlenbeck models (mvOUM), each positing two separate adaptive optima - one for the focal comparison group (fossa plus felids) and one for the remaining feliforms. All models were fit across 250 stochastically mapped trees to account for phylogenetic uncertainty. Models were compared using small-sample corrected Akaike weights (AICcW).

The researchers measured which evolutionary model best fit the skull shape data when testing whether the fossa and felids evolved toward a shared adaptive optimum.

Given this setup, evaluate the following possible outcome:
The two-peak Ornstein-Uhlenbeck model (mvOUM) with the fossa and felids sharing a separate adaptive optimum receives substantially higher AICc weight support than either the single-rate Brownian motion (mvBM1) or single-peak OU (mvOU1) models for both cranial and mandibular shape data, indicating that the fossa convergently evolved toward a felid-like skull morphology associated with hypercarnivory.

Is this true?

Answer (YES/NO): NO